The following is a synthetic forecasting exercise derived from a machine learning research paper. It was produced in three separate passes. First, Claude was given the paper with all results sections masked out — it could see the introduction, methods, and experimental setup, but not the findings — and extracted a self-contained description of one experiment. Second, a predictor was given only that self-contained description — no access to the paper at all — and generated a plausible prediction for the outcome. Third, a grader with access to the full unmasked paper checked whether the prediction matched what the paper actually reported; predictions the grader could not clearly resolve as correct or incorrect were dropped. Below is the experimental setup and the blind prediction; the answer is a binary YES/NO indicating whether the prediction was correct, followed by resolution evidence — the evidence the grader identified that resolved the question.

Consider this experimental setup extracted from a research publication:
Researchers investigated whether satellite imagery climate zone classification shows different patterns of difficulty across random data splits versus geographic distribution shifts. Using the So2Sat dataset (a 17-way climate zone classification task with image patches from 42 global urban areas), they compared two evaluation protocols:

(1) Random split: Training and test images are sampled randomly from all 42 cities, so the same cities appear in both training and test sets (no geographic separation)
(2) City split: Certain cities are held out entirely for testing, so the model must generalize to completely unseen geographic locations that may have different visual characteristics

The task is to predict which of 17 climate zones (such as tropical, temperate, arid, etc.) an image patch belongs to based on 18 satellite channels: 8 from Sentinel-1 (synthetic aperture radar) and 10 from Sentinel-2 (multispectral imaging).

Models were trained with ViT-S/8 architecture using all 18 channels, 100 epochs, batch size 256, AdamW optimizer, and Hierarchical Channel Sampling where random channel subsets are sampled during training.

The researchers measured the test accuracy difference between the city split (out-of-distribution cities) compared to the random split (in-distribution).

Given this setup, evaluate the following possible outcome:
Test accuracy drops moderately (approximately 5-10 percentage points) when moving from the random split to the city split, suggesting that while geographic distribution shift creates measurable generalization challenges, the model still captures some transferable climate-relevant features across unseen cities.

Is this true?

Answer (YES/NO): NO